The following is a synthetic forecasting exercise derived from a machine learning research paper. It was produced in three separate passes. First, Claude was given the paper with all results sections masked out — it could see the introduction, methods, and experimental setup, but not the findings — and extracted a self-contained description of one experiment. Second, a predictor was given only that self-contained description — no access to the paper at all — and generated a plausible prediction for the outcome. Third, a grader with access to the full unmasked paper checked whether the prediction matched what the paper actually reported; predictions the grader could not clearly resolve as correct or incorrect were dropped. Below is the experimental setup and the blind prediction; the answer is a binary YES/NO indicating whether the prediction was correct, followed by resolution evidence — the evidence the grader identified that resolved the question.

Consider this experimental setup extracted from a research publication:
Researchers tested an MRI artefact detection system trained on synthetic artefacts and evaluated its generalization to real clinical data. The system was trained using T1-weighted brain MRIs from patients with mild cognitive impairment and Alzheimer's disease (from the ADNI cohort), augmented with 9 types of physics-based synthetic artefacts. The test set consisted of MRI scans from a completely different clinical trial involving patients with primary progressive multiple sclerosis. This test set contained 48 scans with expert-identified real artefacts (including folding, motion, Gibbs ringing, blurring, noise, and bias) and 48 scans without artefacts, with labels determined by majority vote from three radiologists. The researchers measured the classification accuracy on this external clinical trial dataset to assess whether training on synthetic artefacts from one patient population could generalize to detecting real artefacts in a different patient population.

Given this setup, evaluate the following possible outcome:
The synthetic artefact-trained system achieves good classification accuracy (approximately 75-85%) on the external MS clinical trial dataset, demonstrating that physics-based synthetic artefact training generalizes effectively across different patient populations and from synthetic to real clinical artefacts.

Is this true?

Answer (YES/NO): NO